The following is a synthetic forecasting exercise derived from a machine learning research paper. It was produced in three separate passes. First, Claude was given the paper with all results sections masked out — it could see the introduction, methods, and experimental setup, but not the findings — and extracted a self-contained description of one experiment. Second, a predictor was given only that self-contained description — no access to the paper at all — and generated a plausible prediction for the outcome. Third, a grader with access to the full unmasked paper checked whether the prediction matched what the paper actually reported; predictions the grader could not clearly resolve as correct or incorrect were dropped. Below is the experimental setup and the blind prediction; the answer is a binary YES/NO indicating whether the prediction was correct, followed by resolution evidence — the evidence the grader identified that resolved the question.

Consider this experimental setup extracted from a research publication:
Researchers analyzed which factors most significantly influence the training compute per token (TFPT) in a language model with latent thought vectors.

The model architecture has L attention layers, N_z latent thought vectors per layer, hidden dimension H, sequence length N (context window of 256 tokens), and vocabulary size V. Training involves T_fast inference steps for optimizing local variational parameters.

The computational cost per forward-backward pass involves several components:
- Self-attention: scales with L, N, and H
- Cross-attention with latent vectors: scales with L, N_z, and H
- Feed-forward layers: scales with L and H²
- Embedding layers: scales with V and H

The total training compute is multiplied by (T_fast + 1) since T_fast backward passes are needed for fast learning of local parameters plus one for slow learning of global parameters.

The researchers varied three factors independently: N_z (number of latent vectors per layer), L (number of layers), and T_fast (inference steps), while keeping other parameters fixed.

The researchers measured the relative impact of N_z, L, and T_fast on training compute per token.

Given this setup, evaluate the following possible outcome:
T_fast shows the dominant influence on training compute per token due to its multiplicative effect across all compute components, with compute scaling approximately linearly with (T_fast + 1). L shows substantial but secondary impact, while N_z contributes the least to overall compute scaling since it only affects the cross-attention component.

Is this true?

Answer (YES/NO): YES